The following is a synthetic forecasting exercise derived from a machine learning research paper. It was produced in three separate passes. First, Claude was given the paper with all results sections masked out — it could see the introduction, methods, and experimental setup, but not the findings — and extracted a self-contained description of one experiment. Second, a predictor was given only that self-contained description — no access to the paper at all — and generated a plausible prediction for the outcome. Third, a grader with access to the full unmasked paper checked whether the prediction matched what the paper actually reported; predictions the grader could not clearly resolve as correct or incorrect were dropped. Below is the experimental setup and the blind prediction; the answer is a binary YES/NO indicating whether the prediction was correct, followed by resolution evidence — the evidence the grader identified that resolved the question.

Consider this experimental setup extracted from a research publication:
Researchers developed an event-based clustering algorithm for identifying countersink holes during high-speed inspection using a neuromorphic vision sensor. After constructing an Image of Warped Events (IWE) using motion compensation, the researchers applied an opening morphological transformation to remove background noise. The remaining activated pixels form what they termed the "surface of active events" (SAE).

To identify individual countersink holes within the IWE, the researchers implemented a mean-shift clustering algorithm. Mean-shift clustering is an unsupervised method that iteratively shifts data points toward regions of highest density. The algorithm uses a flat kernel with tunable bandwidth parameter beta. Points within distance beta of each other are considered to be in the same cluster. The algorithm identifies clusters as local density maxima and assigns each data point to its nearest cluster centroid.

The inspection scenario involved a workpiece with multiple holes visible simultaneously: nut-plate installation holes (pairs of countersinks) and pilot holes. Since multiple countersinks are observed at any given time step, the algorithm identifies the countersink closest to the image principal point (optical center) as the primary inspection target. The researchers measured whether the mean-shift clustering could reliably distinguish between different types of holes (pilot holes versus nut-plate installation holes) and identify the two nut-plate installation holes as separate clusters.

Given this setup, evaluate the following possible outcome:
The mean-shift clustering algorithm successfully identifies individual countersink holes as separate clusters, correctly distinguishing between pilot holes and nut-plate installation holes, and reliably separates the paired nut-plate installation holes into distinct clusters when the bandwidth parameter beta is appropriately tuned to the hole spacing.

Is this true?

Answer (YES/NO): YES